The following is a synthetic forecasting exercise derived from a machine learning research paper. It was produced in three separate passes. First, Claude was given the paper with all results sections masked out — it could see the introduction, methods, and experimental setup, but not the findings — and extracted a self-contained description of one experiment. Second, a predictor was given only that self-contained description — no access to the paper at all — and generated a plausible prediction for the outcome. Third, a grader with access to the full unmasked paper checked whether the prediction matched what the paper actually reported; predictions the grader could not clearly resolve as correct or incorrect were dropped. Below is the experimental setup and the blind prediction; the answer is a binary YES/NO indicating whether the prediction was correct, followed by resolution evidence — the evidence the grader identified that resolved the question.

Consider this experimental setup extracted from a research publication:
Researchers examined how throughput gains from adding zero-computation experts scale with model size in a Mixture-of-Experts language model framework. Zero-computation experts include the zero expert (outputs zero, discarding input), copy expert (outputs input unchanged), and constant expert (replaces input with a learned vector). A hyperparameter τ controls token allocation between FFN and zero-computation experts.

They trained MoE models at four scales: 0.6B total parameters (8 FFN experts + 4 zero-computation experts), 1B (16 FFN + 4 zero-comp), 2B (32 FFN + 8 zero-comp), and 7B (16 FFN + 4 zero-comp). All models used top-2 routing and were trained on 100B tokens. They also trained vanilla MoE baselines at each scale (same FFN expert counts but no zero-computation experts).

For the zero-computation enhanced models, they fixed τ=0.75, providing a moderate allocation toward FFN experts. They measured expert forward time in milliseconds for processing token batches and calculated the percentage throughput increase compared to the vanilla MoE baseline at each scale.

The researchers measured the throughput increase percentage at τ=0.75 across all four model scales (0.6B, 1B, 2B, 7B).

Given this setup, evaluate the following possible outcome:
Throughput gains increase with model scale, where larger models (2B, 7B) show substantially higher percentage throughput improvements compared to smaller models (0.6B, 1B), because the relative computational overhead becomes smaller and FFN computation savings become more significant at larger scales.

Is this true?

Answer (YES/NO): NO